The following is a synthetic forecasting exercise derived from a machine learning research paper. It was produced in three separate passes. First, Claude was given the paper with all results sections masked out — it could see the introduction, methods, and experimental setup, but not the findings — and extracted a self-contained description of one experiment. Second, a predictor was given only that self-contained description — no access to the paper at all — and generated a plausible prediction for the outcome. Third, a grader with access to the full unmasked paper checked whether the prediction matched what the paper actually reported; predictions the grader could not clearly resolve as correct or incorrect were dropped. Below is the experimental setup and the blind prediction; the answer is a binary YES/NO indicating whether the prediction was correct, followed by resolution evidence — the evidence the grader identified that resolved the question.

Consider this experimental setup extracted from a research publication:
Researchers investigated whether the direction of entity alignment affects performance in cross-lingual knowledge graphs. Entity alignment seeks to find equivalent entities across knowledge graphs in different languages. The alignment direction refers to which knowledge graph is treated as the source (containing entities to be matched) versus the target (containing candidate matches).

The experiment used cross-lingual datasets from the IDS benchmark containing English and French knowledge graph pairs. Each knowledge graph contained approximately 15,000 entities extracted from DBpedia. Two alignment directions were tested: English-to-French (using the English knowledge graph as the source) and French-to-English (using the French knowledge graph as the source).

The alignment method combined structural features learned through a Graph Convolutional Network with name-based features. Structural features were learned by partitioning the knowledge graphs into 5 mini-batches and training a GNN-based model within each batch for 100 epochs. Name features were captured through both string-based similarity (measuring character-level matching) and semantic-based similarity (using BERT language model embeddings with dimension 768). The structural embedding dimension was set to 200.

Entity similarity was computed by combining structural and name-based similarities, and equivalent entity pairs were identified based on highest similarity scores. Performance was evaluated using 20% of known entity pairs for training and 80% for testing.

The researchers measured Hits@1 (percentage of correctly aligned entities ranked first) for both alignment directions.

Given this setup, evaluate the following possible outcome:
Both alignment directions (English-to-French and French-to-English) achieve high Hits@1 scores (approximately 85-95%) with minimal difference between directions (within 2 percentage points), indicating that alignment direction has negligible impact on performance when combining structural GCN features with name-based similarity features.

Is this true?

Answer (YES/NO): YES